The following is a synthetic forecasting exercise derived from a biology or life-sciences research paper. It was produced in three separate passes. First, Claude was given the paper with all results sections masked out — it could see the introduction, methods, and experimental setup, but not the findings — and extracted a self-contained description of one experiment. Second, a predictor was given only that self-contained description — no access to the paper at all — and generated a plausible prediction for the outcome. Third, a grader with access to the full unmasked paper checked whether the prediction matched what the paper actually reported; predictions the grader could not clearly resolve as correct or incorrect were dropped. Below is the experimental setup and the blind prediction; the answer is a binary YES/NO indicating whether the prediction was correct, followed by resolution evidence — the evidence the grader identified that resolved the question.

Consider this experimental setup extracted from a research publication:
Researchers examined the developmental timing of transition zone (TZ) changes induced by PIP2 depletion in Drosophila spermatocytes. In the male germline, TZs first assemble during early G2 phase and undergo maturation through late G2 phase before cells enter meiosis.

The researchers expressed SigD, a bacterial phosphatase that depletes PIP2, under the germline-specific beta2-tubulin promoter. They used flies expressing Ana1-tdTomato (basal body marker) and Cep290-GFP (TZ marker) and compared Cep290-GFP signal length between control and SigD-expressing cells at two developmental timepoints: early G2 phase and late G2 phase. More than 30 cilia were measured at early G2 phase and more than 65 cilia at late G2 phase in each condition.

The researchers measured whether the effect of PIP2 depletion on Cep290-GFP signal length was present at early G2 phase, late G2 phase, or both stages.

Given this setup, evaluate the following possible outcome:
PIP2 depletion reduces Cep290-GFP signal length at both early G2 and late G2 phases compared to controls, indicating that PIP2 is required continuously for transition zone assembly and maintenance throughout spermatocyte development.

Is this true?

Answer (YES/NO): NO